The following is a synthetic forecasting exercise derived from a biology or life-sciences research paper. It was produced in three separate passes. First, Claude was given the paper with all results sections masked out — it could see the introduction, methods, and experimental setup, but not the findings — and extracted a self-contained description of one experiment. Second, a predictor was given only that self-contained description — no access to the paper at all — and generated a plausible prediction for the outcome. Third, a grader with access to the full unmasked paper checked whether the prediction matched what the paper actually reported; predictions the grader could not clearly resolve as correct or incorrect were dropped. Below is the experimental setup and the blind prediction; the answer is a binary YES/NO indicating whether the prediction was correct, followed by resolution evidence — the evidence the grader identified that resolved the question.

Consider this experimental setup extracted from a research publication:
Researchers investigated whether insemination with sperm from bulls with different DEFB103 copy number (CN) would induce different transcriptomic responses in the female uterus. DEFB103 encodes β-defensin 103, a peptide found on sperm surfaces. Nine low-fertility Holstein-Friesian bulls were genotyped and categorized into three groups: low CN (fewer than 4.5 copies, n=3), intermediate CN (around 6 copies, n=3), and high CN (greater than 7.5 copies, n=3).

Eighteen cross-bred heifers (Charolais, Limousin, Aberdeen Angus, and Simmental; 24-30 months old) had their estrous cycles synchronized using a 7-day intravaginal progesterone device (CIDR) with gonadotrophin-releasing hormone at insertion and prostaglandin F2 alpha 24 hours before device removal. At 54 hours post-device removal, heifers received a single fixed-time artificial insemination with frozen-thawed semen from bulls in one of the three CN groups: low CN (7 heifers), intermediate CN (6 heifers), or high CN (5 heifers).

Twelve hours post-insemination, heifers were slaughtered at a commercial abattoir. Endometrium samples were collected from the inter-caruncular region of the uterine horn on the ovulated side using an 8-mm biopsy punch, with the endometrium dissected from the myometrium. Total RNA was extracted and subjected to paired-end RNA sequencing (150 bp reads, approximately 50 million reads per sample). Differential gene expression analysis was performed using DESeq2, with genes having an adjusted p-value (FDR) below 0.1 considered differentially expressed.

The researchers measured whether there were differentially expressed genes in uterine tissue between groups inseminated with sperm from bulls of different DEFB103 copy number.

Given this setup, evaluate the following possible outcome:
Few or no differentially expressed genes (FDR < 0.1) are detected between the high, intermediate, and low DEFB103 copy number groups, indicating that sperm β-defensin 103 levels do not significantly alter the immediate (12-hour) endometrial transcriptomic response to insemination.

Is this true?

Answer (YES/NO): NO